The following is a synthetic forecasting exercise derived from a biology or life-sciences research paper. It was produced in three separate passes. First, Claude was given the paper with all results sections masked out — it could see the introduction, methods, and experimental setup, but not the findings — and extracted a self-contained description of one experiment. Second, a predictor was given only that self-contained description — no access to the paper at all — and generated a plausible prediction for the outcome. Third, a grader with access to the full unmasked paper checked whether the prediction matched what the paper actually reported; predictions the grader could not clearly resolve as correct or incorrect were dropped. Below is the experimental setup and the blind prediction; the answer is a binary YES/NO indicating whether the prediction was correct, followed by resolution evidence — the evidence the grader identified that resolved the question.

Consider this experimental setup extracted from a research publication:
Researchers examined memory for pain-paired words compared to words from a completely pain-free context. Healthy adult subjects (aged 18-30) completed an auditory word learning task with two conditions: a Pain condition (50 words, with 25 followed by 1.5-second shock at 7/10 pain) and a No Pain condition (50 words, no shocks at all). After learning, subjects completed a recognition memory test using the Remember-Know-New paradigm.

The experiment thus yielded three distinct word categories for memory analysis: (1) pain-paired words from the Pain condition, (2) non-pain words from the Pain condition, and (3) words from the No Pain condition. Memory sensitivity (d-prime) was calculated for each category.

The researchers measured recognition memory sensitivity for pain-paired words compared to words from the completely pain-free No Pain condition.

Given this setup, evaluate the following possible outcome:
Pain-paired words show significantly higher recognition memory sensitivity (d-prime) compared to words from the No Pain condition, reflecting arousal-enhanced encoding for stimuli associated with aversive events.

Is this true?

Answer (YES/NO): NO